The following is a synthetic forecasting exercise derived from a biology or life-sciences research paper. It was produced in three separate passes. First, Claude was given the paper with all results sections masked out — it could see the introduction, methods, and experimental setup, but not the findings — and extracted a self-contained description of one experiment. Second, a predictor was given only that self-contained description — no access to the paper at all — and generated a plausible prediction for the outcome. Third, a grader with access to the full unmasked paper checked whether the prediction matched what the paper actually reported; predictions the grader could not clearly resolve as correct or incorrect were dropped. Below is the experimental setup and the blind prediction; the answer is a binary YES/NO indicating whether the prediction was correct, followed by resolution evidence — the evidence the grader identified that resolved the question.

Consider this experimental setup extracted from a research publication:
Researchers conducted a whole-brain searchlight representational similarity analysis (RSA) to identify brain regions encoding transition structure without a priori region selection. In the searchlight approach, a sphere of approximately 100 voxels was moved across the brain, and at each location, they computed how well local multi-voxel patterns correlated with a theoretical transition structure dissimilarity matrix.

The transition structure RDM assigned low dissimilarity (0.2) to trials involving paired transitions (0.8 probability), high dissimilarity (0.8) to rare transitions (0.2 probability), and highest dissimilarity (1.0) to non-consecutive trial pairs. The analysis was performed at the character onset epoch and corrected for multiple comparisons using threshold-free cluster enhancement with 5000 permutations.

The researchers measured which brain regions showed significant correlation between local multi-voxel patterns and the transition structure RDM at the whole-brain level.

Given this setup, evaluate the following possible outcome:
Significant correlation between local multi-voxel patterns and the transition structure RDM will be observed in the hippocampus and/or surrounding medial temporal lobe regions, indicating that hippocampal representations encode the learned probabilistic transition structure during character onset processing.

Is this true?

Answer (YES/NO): YES